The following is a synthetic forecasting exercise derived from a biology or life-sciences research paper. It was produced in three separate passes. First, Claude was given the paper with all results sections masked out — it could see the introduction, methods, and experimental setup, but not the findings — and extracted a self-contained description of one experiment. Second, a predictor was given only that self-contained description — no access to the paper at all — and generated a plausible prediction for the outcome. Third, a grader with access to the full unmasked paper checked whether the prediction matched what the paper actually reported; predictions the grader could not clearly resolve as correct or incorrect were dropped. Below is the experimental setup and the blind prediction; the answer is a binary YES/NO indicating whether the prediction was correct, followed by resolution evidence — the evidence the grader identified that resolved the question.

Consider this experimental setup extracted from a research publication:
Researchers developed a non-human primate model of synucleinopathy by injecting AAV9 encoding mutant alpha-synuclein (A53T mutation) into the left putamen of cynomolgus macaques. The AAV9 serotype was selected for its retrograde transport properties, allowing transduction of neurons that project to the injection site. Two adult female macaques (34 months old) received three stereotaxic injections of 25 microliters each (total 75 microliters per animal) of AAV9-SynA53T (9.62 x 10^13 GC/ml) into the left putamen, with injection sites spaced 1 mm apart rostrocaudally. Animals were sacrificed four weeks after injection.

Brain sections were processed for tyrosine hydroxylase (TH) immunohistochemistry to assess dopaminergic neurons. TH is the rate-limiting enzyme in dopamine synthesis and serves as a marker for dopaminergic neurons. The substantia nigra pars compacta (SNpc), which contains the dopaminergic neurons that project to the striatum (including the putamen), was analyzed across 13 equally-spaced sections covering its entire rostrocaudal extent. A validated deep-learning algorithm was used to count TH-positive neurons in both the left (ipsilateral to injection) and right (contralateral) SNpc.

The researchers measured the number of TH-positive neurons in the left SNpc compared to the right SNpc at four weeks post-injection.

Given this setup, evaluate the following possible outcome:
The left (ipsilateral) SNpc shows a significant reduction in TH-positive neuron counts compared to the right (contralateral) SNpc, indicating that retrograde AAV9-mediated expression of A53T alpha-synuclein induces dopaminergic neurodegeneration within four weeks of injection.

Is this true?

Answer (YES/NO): NO